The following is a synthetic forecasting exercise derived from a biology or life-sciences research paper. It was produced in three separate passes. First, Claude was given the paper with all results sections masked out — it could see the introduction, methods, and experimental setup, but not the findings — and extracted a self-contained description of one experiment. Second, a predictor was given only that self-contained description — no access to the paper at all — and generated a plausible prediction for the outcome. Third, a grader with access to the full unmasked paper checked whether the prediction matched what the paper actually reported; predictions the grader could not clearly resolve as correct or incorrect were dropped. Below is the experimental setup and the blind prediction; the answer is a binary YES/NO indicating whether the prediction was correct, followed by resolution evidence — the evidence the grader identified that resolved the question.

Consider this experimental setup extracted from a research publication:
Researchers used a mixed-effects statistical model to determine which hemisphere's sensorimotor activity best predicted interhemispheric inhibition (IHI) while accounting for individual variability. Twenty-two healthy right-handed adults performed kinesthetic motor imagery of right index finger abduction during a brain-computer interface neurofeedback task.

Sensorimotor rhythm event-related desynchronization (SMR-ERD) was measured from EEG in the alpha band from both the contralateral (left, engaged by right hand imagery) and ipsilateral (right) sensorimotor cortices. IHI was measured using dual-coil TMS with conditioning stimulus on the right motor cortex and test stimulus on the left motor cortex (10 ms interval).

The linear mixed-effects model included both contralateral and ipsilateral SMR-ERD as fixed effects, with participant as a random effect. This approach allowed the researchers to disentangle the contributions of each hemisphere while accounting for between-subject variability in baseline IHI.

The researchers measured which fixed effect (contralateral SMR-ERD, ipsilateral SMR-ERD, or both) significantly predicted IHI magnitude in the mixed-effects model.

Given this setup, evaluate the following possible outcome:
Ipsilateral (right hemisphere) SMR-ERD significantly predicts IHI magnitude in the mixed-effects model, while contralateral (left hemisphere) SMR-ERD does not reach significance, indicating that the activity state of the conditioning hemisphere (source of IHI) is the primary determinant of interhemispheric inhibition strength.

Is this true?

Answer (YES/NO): YES